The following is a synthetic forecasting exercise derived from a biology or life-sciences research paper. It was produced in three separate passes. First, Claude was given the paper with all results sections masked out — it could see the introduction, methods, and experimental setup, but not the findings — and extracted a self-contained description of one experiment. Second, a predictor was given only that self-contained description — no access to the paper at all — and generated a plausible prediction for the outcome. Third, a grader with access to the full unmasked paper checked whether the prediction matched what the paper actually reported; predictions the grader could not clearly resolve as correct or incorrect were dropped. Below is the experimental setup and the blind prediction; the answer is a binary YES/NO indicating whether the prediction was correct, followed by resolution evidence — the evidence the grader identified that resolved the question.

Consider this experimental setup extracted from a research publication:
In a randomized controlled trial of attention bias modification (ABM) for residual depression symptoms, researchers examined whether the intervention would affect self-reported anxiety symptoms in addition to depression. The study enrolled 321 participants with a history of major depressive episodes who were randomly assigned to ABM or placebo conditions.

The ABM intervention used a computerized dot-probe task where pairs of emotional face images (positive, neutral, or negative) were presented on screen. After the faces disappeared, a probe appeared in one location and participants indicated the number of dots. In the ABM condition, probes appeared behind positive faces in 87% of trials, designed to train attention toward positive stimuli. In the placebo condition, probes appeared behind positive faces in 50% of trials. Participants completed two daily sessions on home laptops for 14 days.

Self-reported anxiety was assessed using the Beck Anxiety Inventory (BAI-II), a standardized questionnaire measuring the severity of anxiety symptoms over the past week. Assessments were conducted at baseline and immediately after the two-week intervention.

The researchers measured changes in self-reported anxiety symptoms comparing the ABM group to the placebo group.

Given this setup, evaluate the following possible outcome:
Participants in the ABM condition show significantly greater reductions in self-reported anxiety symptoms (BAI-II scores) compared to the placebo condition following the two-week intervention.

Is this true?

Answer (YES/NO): NO